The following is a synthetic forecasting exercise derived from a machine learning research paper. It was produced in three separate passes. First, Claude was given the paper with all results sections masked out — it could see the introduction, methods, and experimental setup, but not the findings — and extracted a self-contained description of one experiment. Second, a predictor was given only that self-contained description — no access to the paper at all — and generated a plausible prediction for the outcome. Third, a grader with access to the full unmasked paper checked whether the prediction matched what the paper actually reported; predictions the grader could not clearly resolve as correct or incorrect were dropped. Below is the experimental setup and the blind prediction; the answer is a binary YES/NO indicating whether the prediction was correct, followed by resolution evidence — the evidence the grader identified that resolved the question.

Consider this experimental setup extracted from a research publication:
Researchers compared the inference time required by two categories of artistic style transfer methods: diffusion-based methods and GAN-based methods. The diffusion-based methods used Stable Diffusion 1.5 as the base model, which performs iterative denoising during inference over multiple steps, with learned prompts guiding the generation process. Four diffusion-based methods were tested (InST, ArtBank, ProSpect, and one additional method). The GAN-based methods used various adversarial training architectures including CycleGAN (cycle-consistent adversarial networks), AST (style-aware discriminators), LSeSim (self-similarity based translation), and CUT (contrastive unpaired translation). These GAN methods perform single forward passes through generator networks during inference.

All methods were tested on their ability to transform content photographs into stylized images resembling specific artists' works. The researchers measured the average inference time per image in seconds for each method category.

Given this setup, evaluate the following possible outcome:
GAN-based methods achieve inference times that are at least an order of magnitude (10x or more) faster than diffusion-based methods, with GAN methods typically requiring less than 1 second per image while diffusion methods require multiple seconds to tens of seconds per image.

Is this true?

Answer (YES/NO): YES